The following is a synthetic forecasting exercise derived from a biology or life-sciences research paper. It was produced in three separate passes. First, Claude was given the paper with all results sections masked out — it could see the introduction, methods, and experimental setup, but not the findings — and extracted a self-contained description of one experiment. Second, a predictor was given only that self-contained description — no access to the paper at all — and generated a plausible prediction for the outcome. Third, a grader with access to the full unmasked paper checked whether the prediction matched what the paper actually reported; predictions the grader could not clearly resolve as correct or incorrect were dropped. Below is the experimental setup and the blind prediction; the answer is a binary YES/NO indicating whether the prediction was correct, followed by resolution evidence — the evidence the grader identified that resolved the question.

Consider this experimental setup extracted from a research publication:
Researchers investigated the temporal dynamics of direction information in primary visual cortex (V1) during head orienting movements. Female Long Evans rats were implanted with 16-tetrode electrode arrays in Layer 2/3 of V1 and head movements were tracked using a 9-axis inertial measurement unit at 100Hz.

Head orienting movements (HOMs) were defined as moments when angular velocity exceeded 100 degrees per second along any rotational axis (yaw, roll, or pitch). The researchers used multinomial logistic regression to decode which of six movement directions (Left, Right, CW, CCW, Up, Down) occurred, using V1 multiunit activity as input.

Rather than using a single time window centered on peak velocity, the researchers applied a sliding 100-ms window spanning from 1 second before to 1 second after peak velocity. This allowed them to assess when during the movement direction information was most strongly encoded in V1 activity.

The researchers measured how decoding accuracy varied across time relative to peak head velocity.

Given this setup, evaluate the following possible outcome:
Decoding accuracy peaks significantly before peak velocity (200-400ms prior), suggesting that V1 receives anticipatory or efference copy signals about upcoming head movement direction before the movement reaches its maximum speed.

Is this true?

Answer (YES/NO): NO